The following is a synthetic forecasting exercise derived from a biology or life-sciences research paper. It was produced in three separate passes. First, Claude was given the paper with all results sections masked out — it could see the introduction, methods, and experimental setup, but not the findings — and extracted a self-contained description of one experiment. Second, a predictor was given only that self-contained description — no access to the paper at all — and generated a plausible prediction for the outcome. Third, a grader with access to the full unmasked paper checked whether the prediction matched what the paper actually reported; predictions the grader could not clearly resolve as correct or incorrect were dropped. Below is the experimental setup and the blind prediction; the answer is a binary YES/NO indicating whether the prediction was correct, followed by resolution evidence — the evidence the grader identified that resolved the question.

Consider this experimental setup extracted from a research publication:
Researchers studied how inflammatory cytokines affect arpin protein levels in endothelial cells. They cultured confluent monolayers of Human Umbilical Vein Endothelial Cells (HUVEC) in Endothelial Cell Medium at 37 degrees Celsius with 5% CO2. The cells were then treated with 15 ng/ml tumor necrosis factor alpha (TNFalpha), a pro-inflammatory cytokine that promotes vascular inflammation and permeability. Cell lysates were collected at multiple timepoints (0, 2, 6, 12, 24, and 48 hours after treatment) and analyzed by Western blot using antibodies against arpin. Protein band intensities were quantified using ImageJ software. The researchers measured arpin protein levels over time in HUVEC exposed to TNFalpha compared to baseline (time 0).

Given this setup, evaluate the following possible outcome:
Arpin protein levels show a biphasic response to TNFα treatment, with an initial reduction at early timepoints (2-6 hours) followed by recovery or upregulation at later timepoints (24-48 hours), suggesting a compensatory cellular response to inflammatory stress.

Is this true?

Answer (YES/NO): NO